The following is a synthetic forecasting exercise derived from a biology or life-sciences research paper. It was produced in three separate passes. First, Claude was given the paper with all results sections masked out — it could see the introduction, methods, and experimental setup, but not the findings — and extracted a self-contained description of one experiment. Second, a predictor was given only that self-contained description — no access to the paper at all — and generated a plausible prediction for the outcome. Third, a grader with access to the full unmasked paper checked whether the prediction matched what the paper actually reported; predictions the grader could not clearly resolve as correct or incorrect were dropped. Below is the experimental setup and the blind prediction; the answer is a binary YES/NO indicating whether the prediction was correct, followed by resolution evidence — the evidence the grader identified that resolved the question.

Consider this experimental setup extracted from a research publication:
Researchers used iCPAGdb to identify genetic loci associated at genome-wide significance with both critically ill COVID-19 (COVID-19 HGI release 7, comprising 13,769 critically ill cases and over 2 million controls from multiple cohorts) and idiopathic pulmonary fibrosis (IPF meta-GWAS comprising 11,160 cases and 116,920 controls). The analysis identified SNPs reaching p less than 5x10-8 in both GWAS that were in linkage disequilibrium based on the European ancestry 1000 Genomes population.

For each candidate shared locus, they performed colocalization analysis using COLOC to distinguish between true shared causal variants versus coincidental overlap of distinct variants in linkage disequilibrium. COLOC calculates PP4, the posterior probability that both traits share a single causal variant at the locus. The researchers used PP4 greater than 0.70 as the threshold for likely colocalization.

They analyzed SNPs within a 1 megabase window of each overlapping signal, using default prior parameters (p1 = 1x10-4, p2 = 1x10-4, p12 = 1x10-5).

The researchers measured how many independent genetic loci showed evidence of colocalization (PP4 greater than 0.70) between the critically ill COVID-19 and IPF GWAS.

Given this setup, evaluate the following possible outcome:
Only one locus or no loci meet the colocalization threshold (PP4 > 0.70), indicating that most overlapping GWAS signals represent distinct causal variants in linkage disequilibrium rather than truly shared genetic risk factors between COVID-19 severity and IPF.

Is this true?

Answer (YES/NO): NO